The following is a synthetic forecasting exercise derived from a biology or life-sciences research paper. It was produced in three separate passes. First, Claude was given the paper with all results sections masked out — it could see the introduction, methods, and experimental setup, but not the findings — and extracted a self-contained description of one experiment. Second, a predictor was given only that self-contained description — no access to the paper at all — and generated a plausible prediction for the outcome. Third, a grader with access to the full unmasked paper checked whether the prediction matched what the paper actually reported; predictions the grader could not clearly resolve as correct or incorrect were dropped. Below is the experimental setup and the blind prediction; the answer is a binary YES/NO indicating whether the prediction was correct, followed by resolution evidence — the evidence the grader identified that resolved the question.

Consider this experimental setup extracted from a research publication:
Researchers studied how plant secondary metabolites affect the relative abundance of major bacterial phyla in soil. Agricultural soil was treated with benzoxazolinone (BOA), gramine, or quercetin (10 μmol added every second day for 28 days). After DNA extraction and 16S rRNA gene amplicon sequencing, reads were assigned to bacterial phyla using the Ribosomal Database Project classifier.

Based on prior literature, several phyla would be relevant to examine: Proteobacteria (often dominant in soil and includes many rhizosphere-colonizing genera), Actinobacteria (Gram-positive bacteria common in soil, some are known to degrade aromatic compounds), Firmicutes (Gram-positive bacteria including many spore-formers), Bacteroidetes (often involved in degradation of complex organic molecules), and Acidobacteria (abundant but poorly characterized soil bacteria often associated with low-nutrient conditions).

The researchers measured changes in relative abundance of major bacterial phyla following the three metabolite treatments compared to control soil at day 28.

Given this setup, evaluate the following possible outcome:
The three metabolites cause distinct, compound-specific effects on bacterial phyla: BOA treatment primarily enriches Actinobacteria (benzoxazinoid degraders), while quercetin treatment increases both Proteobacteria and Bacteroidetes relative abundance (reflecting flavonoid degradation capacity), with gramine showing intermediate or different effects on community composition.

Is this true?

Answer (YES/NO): NO